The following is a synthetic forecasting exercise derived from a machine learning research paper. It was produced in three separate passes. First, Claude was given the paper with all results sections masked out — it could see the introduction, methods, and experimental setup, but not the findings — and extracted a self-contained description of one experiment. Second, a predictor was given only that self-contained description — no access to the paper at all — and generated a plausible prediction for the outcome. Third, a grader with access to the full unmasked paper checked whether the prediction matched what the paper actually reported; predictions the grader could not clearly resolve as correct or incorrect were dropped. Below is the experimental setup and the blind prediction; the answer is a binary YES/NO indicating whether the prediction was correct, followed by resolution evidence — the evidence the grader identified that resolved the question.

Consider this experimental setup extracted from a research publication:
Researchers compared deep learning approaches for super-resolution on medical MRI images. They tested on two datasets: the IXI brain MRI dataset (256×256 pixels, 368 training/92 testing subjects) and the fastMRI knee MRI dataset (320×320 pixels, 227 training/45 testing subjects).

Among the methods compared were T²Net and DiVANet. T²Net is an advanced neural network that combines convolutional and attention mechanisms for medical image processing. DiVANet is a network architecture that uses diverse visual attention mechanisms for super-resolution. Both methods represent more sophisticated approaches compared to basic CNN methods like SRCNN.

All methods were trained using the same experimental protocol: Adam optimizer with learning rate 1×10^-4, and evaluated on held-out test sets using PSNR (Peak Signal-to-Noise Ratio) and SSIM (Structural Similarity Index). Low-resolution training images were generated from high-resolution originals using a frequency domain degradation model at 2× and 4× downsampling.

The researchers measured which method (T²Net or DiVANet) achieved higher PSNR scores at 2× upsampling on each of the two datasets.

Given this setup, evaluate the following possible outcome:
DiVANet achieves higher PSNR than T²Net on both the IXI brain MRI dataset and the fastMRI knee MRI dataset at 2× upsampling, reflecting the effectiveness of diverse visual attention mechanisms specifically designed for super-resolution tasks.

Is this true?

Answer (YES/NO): NO